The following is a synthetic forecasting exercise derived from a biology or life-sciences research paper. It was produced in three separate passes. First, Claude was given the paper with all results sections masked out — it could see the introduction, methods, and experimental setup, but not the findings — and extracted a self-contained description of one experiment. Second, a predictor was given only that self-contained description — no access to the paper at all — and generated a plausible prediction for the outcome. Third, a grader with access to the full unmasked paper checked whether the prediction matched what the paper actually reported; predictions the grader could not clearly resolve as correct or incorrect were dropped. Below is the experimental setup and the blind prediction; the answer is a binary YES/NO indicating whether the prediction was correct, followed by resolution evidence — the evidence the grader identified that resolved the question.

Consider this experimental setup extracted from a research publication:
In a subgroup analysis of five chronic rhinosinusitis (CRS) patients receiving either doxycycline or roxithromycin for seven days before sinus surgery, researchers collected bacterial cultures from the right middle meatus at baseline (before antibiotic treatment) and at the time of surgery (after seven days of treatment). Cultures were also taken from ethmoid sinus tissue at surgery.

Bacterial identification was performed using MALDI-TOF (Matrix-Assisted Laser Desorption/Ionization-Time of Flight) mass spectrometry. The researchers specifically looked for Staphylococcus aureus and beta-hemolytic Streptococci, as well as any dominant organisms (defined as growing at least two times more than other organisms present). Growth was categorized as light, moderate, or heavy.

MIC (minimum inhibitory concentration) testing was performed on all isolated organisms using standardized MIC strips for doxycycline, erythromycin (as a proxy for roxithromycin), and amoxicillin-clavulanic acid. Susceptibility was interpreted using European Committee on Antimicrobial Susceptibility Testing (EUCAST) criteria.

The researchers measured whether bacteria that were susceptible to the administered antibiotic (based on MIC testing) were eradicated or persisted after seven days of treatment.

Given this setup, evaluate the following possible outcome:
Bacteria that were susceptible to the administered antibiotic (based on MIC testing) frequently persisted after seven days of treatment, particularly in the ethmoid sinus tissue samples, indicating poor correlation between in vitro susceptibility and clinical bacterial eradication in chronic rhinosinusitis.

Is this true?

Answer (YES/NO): NO